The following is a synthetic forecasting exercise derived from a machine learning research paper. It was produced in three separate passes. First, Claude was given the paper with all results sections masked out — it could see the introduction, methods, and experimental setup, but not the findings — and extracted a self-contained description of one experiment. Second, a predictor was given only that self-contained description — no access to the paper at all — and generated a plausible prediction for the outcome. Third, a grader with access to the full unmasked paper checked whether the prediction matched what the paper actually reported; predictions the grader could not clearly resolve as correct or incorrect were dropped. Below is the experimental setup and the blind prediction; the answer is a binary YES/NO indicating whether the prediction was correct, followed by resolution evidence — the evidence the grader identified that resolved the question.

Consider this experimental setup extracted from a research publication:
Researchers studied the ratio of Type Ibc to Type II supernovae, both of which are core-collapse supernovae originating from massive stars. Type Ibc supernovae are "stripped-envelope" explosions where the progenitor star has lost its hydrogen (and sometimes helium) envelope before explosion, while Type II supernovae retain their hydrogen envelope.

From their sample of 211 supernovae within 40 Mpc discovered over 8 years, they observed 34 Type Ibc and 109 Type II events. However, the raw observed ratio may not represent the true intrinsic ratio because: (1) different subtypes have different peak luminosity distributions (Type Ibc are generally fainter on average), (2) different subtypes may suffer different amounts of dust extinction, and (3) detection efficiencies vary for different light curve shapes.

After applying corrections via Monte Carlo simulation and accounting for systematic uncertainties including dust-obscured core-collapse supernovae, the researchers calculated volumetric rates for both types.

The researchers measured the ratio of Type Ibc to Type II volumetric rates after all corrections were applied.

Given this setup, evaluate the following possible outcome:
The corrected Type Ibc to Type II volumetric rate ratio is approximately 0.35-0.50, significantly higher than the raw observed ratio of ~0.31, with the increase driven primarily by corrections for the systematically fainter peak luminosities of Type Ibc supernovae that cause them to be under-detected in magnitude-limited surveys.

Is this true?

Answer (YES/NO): NO